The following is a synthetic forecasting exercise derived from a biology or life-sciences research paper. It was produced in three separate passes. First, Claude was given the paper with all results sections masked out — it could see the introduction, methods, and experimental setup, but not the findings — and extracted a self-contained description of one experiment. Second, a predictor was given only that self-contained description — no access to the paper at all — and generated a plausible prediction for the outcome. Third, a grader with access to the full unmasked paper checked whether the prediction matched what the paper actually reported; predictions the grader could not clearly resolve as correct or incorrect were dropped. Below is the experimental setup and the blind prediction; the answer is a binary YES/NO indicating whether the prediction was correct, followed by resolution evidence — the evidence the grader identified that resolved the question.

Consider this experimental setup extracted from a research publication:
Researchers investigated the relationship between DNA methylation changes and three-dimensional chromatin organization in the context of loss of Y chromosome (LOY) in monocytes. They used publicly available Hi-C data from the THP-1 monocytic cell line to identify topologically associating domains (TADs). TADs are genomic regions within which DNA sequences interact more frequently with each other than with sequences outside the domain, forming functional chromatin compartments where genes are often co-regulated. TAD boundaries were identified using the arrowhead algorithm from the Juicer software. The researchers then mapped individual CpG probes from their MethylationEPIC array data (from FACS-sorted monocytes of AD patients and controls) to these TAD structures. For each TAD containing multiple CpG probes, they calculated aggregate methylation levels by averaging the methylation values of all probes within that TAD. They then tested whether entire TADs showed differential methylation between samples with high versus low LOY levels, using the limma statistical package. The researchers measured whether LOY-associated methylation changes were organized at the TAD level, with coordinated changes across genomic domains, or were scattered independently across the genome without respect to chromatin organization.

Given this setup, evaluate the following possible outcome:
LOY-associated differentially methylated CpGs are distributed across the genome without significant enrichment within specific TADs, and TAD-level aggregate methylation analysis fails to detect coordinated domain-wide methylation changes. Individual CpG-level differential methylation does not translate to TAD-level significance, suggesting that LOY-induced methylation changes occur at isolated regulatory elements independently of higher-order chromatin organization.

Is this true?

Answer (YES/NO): NO